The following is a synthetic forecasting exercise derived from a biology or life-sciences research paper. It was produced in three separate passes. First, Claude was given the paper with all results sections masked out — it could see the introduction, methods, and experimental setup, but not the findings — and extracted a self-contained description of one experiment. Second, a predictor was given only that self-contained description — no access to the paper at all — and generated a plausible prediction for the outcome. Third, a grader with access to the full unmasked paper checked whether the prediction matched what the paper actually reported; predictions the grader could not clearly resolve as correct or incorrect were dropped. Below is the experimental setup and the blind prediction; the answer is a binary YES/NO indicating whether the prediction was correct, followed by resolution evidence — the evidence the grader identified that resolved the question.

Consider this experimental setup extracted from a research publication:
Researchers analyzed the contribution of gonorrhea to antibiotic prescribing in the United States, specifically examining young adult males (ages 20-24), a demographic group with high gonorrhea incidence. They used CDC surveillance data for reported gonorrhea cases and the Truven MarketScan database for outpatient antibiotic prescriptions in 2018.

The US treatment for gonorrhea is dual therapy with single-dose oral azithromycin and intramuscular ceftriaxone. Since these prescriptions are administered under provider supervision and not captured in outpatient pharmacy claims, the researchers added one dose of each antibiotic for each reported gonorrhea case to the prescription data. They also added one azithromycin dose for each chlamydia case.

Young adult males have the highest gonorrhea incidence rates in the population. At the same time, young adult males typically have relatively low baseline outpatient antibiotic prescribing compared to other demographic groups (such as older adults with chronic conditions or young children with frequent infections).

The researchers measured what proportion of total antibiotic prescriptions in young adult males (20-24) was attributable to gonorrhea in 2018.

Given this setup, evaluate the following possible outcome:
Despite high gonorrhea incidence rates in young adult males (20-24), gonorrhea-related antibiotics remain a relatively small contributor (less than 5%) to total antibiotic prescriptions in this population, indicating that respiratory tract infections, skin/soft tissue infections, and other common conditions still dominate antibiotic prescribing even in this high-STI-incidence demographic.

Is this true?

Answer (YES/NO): YES